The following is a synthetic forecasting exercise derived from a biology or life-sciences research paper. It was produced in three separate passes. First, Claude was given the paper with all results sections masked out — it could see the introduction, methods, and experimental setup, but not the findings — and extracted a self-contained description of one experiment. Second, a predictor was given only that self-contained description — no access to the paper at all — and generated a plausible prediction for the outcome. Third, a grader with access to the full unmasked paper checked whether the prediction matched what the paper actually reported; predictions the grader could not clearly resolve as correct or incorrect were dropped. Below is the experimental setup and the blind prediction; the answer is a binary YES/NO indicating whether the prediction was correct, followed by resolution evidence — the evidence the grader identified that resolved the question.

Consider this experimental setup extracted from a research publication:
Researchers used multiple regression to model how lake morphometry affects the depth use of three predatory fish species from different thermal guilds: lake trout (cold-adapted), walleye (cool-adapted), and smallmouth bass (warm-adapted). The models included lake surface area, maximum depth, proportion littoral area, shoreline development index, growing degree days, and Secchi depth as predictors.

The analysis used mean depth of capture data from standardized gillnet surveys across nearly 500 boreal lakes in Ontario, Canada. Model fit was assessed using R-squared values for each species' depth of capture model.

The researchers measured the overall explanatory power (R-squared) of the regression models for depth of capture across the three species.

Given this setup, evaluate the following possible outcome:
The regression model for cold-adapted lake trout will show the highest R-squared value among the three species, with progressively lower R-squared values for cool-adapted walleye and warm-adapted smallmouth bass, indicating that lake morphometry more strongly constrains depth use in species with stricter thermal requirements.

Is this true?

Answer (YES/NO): NO